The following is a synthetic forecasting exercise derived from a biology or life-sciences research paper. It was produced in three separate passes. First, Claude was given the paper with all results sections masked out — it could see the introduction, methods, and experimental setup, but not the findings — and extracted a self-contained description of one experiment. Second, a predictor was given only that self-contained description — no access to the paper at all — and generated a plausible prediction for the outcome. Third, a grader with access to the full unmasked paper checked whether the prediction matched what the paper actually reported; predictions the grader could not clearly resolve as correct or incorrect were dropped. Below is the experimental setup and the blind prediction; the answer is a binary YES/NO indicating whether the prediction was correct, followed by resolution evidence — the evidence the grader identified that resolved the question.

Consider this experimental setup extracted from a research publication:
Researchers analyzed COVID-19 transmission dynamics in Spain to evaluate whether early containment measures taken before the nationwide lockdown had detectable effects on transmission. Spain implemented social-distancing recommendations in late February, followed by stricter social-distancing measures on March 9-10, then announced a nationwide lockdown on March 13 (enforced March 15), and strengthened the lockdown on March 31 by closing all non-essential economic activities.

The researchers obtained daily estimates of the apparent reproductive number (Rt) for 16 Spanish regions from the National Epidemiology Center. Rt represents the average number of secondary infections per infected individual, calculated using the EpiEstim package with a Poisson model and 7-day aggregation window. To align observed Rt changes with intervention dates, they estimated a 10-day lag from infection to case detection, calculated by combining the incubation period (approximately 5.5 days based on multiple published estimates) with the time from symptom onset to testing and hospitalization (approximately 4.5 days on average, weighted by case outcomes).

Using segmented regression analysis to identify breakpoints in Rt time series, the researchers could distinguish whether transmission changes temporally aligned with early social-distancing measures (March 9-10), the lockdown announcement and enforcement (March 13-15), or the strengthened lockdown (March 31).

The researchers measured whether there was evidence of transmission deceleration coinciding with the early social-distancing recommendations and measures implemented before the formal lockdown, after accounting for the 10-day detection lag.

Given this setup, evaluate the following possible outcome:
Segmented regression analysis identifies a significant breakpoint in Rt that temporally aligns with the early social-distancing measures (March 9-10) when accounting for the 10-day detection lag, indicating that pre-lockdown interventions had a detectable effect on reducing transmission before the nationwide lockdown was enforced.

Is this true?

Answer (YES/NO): YES